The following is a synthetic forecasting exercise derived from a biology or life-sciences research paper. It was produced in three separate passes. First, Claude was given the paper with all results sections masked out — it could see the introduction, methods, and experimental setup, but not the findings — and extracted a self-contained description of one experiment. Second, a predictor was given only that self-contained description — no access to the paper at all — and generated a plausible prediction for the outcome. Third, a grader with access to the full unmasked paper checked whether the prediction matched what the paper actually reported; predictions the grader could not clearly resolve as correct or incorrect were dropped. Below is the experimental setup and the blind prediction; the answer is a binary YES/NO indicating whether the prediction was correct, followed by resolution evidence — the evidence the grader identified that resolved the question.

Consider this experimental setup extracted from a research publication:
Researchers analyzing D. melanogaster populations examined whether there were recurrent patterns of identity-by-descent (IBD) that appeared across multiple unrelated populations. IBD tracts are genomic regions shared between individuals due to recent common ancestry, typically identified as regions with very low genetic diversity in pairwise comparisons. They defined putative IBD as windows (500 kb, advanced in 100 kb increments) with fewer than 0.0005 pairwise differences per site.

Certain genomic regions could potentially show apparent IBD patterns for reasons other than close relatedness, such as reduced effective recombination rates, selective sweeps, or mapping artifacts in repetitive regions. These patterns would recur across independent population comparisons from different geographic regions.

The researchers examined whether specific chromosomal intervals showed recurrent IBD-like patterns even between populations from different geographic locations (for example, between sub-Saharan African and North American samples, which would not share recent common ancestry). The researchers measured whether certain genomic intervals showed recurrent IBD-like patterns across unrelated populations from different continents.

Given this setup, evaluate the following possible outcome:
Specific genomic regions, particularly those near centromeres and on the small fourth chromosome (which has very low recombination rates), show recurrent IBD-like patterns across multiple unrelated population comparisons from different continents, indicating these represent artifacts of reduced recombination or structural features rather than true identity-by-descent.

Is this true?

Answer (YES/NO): NO